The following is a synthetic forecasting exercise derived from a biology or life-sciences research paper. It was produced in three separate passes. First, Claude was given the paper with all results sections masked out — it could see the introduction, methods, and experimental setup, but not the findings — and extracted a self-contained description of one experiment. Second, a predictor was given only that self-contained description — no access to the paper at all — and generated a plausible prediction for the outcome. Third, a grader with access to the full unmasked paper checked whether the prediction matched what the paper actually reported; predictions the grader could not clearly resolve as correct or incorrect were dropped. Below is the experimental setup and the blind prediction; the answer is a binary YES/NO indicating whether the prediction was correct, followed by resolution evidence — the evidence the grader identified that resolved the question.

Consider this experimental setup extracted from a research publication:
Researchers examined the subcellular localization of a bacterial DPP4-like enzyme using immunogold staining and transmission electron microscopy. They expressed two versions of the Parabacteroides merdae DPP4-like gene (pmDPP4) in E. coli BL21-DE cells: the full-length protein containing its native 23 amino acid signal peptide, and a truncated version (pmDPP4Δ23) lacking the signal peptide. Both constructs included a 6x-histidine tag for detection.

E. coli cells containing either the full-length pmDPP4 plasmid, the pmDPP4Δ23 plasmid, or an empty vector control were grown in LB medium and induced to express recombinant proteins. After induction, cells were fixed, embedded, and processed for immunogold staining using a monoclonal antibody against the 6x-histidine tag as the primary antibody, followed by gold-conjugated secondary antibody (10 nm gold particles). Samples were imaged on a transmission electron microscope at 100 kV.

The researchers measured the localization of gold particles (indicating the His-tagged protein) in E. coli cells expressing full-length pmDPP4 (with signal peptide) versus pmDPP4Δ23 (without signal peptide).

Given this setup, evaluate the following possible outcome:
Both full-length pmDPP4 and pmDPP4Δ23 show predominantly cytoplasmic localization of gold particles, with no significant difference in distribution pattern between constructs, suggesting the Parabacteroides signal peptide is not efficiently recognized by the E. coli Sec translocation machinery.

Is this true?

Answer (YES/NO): NO